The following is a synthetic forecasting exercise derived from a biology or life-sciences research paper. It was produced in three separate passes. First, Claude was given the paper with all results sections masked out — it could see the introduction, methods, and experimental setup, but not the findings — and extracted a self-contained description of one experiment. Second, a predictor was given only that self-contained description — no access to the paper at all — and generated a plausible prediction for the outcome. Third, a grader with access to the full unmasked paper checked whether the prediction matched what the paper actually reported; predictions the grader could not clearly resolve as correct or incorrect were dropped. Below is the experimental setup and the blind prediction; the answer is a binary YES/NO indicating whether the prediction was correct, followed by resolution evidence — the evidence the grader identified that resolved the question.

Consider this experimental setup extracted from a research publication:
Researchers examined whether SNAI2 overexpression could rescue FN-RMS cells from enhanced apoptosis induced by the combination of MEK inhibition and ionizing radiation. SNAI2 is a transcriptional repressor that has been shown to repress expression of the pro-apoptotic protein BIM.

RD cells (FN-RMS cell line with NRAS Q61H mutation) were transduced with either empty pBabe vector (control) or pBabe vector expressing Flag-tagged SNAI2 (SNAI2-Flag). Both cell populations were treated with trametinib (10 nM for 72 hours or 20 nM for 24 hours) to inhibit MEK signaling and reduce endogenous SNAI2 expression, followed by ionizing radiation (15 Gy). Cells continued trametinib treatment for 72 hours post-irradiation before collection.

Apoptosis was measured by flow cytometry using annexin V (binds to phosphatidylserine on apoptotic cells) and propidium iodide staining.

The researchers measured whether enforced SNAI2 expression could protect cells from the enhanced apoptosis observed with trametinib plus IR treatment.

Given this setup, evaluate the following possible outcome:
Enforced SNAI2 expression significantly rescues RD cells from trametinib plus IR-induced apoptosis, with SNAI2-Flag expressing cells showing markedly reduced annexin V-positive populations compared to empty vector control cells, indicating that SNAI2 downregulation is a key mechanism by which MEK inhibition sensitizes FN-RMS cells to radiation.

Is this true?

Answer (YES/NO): YES